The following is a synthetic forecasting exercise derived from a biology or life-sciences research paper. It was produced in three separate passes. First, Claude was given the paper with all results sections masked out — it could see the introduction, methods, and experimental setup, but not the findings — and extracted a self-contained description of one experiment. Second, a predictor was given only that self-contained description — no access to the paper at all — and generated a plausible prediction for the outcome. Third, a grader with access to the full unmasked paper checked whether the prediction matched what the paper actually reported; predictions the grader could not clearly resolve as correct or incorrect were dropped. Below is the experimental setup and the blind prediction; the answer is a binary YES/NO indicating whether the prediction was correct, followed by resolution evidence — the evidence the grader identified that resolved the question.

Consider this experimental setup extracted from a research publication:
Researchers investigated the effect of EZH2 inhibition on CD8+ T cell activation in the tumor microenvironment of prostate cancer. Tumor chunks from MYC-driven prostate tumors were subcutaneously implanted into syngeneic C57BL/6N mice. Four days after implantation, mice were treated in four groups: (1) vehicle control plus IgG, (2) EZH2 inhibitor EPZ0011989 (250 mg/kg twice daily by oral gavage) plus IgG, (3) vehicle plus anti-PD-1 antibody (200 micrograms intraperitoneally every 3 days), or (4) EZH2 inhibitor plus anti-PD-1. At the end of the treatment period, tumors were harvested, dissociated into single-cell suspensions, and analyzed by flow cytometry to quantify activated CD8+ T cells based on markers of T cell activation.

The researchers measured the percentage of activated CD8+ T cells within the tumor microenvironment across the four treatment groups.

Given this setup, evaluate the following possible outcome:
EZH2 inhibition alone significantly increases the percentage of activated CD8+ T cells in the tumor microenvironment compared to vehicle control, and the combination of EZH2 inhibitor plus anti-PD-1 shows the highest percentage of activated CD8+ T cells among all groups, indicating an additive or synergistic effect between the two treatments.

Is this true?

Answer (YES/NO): NO